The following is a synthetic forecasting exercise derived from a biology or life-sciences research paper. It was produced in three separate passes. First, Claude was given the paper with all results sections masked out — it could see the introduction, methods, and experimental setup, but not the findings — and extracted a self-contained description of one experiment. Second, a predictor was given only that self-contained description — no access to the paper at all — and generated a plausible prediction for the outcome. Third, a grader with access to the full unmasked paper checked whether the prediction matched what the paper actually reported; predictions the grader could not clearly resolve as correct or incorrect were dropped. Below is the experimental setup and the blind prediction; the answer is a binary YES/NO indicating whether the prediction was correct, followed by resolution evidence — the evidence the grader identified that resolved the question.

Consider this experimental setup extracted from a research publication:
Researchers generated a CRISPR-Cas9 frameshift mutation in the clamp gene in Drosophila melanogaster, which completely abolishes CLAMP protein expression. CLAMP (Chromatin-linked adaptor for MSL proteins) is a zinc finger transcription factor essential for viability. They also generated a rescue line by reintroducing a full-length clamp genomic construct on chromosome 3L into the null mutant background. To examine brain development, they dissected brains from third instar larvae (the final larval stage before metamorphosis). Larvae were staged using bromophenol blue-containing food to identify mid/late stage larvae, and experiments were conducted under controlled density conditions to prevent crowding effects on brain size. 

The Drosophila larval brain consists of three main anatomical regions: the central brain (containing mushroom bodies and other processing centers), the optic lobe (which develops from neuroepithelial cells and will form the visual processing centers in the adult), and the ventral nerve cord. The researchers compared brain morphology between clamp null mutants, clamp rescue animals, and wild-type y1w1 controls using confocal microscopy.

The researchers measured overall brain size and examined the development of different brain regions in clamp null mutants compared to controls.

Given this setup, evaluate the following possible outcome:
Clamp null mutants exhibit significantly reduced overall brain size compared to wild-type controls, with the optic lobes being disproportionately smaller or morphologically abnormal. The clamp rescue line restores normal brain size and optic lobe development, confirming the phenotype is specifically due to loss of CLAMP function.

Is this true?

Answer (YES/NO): YES